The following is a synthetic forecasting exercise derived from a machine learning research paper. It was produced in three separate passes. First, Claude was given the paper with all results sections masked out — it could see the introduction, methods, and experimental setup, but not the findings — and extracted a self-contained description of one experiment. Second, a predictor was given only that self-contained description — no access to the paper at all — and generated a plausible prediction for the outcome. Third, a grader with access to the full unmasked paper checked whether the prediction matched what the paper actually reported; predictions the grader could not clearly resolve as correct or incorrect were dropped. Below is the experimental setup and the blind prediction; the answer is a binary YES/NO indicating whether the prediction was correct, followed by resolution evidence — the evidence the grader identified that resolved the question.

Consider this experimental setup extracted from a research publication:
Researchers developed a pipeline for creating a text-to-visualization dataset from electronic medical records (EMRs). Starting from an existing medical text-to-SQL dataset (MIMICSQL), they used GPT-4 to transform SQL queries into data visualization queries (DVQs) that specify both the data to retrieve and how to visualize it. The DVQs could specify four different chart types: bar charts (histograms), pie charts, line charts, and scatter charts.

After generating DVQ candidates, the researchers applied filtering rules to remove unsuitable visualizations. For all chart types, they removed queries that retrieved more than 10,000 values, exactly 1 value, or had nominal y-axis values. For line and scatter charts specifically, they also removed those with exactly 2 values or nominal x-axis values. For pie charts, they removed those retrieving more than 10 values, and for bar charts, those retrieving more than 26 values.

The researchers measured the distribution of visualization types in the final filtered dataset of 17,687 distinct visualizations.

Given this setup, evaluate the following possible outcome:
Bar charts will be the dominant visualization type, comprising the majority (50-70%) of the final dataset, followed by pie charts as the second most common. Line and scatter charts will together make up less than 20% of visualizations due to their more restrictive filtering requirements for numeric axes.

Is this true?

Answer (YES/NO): NO